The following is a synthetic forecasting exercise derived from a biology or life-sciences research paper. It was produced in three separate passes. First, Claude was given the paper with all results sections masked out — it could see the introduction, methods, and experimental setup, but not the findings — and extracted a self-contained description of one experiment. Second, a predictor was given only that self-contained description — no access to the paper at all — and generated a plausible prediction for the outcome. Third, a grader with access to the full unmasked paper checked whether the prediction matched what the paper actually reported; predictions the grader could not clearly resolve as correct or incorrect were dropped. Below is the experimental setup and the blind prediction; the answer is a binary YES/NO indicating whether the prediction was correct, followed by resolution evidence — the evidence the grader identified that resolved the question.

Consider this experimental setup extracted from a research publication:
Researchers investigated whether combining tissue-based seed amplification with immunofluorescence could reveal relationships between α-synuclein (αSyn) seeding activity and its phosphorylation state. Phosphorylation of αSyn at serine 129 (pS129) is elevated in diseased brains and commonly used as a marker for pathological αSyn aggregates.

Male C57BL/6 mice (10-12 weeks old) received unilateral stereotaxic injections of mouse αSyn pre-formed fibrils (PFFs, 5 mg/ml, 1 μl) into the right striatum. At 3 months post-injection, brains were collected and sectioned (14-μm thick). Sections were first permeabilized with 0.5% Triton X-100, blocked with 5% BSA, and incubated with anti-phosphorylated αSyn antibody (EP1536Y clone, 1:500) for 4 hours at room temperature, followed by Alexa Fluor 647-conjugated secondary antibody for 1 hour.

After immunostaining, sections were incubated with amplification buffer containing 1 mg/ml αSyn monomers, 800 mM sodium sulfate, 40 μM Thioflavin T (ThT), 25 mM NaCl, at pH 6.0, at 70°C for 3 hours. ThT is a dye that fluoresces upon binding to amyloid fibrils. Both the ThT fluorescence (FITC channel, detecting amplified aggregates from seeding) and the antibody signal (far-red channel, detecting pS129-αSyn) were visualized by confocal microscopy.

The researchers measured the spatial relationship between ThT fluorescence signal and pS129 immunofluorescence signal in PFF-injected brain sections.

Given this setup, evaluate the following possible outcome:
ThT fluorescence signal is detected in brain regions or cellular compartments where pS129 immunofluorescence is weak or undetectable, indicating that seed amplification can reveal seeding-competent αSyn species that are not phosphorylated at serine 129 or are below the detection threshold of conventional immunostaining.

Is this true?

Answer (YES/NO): YES